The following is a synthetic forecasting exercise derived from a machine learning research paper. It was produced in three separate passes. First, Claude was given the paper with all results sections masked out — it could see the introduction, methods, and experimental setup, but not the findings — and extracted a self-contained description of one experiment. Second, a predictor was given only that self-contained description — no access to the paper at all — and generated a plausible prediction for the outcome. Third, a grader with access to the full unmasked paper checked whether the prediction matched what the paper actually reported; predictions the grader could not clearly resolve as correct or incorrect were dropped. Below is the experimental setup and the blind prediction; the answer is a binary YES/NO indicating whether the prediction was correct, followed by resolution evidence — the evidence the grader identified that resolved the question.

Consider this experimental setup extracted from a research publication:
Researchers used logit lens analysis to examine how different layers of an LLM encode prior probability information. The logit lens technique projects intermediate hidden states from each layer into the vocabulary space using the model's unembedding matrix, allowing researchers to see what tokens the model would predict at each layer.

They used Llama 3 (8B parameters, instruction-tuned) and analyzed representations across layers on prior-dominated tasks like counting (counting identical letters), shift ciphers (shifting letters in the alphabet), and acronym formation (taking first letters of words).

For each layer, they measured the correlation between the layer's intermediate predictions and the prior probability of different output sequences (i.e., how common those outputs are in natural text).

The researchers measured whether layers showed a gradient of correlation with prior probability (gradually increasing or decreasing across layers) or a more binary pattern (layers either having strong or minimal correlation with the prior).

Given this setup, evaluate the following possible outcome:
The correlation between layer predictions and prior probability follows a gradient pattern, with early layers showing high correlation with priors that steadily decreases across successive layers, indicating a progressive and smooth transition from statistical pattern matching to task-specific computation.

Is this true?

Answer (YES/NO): NO